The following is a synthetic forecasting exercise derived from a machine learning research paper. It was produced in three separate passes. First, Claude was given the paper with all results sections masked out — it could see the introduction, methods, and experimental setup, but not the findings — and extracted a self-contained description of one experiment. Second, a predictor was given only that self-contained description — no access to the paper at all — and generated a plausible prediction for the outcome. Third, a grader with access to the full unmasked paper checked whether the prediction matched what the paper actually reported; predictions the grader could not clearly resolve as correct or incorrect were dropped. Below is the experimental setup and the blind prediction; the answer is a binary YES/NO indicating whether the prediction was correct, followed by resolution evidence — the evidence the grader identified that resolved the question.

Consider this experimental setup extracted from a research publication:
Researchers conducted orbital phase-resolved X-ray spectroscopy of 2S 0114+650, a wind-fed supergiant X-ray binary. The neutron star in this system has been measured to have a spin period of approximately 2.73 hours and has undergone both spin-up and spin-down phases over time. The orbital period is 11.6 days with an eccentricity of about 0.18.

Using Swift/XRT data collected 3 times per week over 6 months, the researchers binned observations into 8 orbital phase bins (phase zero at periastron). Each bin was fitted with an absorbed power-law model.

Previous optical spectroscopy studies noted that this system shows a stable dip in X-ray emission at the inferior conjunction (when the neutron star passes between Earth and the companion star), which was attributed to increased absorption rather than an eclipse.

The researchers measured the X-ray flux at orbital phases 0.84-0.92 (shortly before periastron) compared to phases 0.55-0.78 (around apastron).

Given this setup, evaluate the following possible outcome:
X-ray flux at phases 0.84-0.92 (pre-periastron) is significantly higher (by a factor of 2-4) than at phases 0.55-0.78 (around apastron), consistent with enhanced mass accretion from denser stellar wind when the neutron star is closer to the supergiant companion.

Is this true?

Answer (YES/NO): NO